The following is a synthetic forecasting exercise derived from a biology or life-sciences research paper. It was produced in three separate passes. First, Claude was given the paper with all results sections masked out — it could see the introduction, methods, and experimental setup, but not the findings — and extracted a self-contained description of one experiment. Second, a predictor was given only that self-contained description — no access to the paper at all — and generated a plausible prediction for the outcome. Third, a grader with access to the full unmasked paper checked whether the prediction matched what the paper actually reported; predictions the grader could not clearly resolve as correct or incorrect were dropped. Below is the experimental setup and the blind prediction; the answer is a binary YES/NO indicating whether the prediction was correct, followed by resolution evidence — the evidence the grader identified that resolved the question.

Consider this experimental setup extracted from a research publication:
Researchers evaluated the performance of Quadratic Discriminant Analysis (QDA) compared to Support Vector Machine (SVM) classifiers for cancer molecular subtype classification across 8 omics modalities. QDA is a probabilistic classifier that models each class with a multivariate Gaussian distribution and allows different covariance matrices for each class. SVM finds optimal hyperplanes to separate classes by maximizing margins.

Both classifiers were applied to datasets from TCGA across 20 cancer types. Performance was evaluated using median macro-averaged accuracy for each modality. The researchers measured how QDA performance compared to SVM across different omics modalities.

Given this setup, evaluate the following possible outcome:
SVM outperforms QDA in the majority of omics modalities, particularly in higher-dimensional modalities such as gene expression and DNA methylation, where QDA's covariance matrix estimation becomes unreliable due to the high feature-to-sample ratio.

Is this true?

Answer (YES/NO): YES